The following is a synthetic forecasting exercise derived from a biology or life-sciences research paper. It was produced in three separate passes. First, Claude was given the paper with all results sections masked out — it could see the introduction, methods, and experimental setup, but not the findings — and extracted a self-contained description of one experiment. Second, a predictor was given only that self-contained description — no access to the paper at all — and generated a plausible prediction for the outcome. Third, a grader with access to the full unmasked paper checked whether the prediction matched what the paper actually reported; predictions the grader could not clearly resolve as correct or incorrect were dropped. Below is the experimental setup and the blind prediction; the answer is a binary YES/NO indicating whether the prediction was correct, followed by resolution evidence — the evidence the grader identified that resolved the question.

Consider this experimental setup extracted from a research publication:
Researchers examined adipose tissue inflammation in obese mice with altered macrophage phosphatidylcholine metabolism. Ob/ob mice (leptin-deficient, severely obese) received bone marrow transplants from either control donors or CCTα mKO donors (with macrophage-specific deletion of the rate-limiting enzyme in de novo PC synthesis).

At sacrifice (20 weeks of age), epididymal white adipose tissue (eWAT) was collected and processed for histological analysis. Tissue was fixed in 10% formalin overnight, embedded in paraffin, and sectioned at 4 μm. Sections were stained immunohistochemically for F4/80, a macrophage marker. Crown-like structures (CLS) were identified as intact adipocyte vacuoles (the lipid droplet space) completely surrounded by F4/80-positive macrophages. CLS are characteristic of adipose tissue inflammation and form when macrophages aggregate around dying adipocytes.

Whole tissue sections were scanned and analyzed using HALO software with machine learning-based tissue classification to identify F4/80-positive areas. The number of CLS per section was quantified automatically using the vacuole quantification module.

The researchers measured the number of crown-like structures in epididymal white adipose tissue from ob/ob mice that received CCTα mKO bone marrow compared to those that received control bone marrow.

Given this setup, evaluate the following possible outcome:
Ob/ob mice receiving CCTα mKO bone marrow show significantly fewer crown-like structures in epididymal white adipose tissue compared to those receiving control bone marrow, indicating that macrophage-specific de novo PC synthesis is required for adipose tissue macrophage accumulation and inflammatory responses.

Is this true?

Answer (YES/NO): NO